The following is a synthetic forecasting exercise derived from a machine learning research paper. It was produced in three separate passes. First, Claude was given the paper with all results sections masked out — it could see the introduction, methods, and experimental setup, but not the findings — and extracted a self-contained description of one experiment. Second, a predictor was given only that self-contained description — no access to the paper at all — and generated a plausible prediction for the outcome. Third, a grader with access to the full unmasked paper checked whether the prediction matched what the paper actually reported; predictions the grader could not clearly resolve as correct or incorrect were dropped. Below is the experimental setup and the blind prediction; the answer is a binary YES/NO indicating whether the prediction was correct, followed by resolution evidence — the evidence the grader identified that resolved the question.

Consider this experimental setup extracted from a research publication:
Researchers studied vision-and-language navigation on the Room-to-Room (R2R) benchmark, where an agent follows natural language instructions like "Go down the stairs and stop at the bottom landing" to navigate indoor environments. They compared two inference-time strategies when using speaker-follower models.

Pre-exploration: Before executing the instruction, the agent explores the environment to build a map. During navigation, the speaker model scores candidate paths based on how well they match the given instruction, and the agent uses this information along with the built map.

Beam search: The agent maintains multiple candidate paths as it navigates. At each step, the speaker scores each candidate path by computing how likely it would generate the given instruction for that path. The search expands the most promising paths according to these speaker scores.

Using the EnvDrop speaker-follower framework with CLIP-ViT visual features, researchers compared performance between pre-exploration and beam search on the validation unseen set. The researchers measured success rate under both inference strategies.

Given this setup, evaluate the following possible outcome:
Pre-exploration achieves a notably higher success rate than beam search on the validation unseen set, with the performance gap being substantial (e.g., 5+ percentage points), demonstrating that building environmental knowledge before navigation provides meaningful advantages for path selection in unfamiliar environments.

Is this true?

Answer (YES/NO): NO